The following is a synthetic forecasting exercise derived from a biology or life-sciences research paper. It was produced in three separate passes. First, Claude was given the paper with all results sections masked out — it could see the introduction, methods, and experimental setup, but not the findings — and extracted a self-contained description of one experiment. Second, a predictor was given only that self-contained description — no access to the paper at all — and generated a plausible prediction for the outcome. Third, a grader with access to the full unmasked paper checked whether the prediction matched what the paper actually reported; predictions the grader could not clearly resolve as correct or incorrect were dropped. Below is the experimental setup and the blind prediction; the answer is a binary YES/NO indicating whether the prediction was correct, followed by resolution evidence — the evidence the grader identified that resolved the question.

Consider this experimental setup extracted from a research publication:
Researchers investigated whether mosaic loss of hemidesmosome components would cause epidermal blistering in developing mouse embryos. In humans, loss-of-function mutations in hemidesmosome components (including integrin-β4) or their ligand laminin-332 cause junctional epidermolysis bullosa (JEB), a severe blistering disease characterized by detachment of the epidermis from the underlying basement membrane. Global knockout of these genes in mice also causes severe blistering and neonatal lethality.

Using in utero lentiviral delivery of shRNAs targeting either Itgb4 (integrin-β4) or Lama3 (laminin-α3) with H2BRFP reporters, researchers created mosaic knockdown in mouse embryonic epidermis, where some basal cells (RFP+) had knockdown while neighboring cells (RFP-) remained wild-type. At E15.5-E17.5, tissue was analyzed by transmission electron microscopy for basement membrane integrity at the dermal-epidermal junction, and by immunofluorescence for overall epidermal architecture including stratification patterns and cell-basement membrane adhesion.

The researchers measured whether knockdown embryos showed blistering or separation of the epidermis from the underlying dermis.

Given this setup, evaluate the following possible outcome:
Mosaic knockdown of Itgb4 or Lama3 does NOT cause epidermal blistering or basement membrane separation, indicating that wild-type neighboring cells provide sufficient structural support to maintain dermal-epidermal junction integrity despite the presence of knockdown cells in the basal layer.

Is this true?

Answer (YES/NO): YES